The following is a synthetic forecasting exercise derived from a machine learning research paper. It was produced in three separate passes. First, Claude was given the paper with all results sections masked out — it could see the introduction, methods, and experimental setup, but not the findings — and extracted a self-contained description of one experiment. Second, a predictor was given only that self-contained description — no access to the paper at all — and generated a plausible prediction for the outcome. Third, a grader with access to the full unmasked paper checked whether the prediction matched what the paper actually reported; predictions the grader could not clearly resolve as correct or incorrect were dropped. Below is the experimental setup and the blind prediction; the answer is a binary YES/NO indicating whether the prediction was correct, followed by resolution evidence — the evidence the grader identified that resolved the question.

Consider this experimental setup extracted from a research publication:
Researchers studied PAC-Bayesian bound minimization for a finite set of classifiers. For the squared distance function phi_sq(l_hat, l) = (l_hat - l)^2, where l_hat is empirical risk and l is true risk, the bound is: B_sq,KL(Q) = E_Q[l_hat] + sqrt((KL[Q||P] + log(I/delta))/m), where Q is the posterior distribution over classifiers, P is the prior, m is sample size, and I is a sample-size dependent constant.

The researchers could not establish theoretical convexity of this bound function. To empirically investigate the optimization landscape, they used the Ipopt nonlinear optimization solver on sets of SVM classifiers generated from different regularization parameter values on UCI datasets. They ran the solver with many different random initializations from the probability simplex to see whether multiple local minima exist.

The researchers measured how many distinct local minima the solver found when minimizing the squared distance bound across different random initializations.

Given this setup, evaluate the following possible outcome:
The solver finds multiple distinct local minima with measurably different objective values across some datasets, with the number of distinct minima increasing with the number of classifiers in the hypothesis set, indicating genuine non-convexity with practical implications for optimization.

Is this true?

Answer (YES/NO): NO